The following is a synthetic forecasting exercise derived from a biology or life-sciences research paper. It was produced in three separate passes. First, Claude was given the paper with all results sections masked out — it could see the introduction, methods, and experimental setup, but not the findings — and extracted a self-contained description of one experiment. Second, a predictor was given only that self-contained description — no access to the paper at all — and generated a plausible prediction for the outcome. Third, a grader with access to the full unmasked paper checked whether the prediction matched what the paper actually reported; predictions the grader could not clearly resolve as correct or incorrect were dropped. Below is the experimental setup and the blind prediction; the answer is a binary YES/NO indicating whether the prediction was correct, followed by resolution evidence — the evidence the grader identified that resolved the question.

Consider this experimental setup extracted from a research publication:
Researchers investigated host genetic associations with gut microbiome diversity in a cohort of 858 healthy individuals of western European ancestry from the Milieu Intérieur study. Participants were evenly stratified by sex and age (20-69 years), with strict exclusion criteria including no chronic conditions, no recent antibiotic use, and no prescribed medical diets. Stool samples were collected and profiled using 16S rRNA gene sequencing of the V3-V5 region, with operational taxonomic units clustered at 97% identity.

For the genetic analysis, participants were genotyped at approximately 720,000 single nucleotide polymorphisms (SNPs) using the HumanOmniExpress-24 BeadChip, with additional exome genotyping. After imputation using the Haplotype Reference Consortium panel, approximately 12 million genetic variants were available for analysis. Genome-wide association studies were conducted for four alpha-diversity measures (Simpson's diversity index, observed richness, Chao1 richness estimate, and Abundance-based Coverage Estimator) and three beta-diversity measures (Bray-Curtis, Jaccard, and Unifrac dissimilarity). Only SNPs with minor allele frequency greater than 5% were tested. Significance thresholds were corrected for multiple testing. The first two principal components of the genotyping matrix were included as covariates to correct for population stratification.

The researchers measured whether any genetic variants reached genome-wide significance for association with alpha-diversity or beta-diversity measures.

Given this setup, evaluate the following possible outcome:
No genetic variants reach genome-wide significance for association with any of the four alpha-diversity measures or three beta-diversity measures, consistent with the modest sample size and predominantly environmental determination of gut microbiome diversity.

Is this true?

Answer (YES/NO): YES